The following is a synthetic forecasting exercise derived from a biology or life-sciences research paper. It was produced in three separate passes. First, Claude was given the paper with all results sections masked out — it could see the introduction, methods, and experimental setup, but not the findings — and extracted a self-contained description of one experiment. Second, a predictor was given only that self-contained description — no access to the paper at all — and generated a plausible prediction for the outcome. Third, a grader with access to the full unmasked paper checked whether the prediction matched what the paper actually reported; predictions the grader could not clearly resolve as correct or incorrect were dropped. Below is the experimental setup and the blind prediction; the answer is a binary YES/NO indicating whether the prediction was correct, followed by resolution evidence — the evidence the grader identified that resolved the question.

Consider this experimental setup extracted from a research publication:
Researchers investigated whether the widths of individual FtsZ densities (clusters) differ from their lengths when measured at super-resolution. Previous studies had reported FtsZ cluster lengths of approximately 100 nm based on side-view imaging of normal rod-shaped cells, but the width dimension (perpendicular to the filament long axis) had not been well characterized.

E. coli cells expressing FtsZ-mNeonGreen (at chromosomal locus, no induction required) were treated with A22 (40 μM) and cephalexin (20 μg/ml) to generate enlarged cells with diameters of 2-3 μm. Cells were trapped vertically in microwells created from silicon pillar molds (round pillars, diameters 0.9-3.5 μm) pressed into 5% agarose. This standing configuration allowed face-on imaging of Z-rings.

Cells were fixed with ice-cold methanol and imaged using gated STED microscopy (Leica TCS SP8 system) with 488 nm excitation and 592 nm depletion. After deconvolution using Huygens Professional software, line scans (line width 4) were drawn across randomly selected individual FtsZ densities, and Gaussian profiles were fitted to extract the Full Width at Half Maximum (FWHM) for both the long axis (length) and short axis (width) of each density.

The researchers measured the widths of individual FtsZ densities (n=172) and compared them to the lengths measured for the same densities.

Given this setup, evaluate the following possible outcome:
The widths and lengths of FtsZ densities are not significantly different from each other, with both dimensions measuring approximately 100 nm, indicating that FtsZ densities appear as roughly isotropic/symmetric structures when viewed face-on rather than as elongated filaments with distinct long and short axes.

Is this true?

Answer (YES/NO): NO